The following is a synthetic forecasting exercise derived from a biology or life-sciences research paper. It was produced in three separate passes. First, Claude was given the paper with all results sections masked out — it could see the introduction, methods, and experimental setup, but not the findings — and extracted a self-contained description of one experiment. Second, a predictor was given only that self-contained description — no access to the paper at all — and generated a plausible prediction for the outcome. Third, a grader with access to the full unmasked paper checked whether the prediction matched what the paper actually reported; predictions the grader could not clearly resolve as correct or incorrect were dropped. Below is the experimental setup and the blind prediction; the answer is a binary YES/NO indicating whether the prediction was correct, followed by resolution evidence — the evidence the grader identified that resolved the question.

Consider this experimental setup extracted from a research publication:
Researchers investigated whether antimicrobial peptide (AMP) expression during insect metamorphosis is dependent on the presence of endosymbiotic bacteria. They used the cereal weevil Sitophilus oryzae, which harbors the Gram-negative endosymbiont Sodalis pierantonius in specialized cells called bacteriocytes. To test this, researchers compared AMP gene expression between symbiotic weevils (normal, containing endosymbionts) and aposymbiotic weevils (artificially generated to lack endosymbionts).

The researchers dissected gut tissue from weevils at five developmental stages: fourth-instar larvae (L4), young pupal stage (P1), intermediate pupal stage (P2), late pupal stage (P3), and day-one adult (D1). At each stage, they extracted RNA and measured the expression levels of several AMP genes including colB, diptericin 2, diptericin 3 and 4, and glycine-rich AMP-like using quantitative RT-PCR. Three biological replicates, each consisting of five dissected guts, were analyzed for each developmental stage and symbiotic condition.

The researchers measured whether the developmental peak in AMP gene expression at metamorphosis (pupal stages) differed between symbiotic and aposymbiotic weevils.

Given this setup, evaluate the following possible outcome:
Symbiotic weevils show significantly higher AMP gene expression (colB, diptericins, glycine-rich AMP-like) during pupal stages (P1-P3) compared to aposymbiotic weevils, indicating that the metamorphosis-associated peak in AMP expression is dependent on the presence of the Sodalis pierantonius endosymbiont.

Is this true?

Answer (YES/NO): NO